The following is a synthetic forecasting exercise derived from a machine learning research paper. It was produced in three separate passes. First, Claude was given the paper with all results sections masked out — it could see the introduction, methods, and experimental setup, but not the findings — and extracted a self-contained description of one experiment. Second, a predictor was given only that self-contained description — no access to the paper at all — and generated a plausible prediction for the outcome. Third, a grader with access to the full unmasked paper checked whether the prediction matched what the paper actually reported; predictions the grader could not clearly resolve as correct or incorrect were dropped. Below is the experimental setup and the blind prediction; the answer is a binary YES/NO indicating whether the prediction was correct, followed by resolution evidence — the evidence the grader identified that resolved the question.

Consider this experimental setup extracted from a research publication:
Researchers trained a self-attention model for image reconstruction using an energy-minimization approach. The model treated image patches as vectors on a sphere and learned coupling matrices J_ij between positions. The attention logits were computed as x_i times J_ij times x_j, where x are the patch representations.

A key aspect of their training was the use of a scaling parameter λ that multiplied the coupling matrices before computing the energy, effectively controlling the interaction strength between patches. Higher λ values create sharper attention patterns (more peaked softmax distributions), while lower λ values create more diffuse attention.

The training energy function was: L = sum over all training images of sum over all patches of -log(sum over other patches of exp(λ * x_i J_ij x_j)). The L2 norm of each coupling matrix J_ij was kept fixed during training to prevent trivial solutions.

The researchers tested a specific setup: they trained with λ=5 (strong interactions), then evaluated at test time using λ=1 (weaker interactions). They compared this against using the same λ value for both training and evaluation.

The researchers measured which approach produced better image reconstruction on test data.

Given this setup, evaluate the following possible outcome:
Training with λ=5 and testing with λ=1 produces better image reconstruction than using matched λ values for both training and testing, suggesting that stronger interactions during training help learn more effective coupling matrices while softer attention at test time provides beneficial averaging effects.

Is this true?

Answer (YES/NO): YES